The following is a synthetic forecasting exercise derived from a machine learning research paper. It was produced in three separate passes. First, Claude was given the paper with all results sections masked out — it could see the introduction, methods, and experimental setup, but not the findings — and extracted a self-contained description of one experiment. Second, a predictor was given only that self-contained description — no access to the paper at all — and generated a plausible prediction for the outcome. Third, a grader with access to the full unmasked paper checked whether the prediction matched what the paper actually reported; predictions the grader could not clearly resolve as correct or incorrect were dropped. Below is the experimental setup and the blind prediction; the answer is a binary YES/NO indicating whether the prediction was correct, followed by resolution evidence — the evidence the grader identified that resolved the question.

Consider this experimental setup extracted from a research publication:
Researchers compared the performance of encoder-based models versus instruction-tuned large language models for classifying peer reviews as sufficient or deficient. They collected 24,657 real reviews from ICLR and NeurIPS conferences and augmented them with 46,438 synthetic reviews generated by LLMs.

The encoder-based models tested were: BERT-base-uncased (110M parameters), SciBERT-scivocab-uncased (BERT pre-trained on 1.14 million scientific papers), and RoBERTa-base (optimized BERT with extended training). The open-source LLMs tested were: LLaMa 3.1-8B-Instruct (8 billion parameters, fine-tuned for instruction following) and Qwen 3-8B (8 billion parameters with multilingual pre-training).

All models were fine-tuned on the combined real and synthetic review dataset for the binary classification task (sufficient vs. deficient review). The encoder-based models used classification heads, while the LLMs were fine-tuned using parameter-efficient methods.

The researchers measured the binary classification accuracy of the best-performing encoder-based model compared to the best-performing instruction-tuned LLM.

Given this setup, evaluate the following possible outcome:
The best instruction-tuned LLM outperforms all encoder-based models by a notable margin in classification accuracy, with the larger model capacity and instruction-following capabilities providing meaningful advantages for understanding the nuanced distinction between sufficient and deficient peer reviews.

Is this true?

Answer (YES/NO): NO